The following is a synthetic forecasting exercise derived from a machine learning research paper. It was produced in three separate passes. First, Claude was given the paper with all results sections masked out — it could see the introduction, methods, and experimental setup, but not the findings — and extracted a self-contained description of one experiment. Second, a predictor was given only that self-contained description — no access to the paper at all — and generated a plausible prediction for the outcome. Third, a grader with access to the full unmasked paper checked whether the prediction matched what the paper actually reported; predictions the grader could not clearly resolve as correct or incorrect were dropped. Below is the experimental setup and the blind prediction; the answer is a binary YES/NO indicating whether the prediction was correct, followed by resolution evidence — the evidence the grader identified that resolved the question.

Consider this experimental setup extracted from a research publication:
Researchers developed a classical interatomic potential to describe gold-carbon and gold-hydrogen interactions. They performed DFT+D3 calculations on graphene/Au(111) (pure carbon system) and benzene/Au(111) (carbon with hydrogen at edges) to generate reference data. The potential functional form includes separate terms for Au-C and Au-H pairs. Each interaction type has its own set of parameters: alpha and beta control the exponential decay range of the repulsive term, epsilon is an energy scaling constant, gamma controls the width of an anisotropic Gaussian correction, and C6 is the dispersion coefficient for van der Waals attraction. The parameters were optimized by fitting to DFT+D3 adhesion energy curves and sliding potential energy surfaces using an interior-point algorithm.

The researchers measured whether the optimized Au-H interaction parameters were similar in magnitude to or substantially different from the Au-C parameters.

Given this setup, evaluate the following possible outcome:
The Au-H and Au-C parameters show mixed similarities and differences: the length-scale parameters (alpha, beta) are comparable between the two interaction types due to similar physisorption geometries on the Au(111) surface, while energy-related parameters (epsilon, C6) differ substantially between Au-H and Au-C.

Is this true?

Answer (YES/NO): NO